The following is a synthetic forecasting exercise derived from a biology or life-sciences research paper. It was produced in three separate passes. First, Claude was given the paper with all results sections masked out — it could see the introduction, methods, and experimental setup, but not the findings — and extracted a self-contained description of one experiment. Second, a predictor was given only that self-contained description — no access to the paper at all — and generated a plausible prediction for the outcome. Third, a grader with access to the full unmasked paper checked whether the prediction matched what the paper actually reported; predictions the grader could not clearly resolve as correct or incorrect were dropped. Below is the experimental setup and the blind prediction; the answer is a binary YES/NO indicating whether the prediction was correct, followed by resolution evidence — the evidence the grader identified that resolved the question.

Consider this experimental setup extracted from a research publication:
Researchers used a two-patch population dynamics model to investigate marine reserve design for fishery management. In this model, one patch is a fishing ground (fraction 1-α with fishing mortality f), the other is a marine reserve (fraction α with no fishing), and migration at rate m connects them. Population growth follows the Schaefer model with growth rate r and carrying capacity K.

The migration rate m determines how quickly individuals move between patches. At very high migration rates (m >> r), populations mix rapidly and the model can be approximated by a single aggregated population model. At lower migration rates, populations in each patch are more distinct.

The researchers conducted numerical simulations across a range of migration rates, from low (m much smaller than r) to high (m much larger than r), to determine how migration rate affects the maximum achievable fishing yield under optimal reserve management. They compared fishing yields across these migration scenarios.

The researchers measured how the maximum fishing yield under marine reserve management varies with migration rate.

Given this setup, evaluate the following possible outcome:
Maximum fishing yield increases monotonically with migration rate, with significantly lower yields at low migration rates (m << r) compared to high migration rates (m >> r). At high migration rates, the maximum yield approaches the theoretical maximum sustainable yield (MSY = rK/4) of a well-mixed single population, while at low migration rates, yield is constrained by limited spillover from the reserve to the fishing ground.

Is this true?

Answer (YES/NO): YES